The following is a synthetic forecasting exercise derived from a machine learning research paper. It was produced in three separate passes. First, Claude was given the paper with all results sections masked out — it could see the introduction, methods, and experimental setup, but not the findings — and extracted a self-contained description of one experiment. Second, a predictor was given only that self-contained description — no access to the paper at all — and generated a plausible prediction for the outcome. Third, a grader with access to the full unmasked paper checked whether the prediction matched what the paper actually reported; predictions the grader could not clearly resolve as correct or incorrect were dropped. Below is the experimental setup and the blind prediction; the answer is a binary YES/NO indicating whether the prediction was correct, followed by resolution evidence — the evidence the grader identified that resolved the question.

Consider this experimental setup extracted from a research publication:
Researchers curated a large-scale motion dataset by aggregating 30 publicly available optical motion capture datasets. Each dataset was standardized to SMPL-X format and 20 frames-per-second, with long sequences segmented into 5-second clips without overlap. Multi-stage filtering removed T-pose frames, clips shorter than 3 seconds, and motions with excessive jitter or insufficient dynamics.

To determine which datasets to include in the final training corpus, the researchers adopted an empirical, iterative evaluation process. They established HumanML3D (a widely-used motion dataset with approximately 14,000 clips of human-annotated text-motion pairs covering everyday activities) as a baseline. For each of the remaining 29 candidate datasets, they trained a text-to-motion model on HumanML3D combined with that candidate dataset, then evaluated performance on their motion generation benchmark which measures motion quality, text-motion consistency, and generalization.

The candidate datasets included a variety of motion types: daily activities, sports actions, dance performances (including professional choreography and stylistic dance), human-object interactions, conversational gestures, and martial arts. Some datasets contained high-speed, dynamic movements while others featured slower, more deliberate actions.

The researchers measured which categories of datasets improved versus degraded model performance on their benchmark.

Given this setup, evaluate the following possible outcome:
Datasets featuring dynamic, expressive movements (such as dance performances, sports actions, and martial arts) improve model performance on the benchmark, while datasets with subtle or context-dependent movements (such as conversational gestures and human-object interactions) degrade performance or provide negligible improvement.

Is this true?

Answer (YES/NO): NO